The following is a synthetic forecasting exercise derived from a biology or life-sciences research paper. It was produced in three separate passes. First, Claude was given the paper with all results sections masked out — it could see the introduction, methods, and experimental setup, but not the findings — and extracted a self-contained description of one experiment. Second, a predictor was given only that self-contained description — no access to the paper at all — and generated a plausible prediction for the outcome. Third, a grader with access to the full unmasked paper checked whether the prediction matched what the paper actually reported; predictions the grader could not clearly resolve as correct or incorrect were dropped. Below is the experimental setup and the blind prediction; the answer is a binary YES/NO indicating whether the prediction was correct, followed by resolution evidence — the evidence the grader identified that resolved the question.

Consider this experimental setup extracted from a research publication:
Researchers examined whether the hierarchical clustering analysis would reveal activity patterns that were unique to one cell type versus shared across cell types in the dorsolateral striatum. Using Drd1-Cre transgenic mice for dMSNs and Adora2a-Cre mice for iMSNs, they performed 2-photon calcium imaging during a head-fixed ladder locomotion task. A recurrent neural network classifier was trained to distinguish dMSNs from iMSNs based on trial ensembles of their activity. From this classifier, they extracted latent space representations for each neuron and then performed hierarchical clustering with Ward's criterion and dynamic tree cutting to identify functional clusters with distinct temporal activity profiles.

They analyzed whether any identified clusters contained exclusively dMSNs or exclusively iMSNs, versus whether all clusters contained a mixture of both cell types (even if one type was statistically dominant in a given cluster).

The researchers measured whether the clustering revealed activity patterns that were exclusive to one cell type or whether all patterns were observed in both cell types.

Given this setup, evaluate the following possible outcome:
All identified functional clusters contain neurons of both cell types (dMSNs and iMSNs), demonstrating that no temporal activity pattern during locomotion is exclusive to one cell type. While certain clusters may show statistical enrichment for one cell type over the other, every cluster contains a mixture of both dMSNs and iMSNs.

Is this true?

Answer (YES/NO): YES